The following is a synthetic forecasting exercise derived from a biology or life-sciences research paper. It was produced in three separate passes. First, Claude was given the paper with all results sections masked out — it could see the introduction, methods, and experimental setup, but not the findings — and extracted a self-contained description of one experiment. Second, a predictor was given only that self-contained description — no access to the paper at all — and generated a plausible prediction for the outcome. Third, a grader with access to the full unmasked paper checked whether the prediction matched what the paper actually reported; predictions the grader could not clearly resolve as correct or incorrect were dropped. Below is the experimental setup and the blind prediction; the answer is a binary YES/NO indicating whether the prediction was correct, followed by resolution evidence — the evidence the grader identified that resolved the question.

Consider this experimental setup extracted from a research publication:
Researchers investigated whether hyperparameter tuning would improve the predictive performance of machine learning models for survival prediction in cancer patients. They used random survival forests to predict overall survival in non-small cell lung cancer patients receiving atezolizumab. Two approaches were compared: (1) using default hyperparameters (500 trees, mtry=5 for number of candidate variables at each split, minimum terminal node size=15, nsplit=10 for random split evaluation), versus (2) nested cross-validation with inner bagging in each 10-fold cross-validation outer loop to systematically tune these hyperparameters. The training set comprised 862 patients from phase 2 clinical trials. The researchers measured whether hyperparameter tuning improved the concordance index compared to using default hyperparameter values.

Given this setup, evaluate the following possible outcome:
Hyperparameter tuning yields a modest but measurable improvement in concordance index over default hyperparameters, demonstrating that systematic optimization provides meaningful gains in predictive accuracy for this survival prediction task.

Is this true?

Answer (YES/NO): NO